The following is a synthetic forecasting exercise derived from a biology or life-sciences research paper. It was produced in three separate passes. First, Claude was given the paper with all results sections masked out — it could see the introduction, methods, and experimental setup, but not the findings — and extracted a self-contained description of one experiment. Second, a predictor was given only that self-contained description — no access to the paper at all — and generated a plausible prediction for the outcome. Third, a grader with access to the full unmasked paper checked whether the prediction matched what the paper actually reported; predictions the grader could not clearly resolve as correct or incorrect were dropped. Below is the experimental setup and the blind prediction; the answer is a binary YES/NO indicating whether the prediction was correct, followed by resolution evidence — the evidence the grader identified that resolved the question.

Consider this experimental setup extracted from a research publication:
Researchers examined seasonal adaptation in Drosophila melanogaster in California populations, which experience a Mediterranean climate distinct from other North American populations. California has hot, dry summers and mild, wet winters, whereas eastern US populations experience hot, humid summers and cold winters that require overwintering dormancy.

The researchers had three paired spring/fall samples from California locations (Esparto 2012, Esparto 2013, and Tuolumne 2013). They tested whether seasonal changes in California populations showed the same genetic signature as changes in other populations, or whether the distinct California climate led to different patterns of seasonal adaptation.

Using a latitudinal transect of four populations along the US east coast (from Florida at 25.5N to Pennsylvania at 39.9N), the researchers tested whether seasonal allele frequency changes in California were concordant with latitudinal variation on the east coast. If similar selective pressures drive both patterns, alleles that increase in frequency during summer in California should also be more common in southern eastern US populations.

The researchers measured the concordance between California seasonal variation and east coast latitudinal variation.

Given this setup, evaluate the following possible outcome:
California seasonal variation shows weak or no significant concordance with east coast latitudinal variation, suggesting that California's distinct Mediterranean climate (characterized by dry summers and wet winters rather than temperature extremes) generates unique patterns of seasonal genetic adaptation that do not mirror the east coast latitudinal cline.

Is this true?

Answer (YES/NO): NO